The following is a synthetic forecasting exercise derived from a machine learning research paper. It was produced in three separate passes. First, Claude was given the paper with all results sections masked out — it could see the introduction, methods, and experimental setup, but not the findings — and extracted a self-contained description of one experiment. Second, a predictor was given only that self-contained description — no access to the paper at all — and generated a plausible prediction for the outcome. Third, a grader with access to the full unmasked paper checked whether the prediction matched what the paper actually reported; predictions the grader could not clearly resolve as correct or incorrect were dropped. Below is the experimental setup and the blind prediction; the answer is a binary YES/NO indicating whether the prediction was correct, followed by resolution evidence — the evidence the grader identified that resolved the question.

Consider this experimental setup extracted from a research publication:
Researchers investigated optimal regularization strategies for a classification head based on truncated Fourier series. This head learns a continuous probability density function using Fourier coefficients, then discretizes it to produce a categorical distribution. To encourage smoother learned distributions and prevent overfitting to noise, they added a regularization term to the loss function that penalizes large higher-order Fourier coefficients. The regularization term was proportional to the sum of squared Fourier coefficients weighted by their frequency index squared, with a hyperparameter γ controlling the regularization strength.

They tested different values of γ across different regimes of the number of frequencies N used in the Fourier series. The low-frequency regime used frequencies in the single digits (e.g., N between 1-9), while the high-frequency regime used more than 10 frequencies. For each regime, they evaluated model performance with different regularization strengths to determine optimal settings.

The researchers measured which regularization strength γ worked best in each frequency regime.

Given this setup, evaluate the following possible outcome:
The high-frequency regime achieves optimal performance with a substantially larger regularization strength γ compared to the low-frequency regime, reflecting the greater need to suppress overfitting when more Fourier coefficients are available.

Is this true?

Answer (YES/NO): YES